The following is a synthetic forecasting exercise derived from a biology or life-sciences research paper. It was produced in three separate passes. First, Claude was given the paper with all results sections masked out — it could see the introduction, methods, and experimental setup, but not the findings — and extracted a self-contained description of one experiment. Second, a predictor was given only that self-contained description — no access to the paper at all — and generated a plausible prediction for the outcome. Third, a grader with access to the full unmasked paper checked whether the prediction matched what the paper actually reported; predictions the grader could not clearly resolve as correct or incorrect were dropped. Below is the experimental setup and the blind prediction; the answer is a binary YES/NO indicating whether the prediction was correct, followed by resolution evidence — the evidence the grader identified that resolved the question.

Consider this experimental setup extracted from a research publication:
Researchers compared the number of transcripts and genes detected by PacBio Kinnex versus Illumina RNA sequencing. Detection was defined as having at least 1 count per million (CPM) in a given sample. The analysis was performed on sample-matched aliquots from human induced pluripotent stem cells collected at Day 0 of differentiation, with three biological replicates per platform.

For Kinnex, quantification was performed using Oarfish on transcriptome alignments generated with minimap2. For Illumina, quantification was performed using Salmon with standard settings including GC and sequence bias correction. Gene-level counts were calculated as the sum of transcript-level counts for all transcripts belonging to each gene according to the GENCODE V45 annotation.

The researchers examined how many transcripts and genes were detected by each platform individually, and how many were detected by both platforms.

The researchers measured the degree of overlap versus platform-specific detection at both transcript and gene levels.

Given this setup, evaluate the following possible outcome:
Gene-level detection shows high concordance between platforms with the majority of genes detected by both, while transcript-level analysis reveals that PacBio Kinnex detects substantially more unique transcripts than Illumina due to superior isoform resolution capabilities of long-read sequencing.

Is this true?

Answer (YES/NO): NO